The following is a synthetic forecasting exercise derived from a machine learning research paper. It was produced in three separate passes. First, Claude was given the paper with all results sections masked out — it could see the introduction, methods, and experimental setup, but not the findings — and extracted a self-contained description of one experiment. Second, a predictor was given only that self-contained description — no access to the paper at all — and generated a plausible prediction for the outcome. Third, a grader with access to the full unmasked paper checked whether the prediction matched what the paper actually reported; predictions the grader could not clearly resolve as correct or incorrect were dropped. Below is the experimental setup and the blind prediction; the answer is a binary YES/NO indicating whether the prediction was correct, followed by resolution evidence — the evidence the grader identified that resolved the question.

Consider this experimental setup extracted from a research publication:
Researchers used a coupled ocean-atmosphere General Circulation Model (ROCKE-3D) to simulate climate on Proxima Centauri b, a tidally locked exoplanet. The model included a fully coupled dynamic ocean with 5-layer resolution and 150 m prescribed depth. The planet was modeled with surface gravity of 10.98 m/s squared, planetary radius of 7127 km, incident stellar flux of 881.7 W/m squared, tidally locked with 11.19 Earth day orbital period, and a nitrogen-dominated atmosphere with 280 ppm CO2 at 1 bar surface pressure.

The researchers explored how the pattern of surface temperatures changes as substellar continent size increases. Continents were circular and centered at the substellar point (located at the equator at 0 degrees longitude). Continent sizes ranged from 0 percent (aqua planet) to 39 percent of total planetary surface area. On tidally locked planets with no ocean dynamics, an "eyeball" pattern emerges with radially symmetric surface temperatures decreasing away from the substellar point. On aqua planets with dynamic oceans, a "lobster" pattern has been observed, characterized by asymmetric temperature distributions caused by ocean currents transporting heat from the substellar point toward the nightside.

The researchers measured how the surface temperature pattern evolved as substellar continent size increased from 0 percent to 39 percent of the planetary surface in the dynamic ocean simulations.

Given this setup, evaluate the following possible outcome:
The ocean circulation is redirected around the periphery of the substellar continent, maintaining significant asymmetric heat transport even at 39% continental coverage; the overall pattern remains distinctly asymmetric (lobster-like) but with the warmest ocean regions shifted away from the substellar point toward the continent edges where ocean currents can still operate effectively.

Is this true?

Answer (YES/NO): NO